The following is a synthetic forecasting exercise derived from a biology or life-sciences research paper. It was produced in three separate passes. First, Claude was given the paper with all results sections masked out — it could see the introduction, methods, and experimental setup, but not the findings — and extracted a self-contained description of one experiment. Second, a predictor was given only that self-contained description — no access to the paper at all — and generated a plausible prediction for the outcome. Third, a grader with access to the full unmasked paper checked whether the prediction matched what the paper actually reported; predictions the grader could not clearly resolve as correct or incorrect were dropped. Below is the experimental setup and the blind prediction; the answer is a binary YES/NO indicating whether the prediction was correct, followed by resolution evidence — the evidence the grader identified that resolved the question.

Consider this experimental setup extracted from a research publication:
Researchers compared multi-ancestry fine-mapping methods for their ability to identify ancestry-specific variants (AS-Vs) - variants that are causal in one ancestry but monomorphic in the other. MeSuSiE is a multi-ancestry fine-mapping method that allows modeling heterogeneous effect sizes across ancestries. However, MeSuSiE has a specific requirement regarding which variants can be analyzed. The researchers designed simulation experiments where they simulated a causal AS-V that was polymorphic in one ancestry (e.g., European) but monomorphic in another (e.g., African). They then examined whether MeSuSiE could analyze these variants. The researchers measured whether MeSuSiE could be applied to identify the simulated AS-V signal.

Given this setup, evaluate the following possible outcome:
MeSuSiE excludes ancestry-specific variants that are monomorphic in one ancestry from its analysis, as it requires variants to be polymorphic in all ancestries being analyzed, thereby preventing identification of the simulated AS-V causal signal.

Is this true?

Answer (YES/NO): YES